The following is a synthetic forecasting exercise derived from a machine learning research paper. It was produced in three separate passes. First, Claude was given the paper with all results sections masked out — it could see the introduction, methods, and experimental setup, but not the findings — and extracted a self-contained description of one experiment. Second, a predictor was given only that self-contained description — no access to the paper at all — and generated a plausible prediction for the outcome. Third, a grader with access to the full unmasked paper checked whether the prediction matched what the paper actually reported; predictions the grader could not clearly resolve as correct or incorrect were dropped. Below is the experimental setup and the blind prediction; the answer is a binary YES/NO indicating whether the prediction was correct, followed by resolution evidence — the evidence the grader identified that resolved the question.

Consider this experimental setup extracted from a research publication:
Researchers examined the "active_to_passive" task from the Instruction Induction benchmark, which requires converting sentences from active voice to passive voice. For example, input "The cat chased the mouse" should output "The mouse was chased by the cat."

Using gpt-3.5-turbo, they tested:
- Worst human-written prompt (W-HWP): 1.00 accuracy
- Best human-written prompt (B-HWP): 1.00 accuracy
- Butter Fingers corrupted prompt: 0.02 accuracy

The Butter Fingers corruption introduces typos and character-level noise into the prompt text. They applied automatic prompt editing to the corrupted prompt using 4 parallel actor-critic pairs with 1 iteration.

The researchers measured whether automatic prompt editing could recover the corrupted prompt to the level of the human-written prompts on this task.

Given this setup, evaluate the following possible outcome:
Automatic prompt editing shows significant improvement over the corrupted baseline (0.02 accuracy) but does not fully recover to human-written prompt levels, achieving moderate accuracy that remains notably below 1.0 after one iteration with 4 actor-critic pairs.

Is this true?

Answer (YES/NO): NO